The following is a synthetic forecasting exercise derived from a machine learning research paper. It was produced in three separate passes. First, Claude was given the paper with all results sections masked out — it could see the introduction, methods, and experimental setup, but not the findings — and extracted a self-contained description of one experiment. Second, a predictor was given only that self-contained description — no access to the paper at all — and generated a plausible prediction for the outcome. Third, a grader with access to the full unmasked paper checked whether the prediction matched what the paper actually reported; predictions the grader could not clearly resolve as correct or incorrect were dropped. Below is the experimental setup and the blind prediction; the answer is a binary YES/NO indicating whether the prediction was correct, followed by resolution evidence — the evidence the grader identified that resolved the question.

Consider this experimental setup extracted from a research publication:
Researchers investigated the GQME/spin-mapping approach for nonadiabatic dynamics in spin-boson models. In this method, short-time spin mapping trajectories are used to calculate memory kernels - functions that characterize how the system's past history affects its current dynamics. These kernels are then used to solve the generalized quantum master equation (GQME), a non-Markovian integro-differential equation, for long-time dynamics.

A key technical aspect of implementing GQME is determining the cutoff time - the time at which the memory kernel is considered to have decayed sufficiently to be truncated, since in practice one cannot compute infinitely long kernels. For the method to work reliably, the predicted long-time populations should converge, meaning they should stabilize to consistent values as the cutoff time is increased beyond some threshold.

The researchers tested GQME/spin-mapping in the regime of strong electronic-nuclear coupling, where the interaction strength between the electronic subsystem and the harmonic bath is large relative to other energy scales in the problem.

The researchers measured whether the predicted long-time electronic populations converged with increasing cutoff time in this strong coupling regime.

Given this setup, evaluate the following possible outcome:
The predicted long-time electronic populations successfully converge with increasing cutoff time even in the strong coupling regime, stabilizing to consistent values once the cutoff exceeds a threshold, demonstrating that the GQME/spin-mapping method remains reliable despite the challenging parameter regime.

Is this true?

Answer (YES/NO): NO